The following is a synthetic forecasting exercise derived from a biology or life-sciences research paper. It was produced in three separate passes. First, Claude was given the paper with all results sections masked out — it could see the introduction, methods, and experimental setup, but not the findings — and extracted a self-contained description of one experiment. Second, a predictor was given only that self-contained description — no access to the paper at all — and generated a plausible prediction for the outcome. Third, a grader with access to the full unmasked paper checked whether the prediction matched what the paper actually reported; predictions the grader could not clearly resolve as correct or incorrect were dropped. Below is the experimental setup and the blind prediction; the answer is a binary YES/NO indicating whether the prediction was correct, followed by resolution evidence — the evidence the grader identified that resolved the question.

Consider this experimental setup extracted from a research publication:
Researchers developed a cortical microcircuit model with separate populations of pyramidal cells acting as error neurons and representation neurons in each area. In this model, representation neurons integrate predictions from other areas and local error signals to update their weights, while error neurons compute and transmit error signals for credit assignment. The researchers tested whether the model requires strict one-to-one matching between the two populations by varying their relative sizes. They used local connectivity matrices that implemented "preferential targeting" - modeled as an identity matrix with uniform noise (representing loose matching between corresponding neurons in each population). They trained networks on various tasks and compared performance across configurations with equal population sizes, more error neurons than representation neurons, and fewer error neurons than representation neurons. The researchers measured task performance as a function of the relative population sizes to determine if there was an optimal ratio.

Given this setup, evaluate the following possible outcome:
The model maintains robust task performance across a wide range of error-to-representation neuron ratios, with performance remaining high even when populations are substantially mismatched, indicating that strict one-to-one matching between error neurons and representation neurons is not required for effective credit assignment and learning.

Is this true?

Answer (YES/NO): YES